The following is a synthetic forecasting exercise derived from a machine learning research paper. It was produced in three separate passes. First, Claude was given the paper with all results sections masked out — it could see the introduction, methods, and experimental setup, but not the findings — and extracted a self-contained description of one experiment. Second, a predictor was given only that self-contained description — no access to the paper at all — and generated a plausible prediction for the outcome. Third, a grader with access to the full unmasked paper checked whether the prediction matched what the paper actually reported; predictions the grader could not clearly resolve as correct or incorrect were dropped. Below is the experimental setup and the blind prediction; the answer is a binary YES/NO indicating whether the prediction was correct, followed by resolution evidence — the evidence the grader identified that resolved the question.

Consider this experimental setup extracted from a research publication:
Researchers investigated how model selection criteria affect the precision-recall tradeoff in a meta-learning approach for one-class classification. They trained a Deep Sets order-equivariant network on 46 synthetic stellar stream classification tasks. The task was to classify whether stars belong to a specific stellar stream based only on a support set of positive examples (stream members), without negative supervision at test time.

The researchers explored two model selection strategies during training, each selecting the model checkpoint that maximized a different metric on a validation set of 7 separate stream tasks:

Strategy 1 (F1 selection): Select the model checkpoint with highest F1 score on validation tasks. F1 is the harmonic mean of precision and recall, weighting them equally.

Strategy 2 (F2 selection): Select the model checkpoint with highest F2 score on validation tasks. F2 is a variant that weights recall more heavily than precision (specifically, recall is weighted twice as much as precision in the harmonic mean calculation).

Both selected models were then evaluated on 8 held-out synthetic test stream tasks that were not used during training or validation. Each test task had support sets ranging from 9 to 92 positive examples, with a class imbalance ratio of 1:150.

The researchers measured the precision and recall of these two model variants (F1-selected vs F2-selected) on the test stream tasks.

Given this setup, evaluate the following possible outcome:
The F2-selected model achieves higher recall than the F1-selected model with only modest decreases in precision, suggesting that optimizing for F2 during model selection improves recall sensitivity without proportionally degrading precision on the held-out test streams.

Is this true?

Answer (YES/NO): NO